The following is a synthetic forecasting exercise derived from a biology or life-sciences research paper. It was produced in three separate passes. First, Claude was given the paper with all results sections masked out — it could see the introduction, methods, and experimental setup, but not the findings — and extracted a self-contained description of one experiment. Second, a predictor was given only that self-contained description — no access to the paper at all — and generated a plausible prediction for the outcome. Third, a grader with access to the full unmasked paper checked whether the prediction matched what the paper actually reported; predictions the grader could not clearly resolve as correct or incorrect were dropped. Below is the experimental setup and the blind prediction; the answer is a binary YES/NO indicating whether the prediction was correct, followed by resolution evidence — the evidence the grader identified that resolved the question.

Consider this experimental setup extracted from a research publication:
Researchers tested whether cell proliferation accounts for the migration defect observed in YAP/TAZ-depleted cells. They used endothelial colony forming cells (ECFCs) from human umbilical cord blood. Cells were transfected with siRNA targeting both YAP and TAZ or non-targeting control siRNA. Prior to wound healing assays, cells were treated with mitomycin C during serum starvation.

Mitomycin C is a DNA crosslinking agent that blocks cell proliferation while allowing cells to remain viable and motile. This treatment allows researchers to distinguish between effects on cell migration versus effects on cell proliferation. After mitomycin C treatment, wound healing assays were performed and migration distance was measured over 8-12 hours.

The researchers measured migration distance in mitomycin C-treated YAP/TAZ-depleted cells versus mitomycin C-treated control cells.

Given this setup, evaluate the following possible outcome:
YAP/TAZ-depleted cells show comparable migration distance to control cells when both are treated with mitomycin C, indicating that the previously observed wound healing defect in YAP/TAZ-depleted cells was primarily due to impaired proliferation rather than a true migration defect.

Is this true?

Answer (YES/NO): NO